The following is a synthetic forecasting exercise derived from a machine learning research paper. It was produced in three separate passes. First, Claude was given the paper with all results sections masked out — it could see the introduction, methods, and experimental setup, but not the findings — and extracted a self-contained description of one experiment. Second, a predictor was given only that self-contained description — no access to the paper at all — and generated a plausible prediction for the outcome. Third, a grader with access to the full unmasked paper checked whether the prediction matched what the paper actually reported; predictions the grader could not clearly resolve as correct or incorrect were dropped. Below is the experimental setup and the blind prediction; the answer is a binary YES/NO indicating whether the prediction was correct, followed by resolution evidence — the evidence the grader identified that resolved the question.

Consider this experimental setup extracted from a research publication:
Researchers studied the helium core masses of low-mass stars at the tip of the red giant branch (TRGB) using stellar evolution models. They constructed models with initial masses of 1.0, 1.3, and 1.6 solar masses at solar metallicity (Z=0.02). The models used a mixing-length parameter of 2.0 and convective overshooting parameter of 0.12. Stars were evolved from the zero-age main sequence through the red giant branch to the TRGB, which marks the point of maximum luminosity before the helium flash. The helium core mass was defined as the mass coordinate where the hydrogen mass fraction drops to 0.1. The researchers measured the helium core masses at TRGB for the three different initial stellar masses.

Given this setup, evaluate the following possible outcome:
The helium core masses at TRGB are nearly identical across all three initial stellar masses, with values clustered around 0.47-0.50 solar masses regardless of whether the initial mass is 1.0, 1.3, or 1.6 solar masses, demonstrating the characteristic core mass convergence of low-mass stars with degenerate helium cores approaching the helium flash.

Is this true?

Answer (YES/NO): NO